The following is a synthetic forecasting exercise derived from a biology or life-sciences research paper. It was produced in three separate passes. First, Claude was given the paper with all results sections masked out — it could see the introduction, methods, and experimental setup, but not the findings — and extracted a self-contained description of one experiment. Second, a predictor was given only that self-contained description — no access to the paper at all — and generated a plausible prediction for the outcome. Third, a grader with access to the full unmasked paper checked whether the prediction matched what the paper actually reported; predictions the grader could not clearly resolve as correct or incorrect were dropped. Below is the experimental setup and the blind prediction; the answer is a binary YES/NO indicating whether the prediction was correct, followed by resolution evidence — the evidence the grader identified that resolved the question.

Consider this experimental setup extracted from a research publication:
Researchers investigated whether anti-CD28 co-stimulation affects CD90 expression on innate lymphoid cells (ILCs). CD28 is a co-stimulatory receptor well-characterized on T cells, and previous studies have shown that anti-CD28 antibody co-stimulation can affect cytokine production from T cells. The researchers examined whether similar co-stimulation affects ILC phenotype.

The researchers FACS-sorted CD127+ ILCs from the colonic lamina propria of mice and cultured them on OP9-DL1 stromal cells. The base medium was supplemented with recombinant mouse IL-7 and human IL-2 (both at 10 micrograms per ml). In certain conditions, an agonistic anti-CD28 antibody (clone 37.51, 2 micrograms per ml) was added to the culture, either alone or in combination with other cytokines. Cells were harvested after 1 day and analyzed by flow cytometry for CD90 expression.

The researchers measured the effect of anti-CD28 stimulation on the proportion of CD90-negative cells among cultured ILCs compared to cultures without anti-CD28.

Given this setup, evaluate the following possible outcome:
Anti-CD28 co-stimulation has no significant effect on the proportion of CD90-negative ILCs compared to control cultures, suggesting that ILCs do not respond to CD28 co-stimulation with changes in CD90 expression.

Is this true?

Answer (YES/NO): YES